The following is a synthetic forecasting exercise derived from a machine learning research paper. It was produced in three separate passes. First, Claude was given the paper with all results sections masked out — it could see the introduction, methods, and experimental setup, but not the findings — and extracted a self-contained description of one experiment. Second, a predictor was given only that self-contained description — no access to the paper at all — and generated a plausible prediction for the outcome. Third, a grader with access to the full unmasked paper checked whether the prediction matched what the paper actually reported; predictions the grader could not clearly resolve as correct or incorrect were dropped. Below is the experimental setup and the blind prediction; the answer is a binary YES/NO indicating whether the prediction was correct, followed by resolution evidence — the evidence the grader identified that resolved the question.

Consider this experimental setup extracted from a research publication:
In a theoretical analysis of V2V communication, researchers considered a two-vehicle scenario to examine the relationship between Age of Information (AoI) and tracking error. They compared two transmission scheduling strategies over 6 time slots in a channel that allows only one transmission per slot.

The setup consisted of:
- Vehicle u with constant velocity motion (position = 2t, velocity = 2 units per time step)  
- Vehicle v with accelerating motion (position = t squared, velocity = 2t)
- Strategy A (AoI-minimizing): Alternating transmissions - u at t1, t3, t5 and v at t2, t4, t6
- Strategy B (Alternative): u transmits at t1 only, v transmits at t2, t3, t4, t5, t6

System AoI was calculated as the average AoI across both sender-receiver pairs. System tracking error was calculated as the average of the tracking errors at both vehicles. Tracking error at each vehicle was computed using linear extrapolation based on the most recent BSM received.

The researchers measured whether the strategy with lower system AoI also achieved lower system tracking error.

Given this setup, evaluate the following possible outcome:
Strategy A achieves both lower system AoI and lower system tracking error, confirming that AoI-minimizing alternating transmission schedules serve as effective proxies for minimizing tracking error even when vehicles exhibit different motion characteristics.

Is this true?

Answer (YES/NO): NO